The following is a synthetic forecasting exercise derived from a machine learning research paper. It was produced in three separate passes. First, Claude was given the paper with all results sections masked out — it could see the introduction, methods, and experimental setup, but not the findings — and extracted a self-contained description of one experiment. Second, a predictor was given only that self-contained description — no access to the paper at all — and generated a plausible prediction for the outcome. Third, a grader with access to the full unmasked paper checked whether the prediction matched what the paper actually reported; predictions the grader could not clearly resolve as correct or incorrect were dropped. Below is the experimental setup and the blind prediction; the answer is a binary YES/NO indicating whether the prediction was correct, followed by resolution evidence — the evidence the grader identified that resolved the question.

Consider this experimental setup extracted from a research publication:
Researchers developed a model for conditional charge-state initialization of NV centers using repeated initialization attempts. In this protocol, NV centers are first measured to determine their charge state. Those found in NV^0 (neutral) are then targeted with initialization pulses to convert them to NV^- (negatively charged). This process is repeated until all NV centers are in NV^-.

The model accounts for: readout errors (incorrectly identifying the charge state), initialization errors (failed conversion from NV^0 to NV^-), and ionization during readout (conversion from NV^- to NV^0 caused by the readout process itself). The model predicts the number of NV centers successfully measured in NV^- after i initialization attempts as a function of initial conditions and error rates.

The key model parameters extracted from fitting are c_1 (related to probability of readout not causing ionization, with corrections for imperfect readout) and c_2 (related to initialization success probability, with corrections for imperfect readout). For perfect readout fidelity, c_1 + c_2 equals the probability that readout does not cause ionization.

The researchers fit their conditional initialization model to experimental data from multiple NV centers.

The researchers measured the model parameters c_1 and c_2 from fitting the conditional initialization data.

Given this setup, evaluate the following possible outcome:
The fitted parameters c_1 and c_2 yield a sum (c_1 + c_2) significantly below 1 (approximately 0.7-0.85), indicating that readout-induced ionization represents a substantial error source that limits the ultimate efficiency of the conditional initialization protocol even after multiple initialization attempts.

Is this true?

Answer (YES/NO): NO